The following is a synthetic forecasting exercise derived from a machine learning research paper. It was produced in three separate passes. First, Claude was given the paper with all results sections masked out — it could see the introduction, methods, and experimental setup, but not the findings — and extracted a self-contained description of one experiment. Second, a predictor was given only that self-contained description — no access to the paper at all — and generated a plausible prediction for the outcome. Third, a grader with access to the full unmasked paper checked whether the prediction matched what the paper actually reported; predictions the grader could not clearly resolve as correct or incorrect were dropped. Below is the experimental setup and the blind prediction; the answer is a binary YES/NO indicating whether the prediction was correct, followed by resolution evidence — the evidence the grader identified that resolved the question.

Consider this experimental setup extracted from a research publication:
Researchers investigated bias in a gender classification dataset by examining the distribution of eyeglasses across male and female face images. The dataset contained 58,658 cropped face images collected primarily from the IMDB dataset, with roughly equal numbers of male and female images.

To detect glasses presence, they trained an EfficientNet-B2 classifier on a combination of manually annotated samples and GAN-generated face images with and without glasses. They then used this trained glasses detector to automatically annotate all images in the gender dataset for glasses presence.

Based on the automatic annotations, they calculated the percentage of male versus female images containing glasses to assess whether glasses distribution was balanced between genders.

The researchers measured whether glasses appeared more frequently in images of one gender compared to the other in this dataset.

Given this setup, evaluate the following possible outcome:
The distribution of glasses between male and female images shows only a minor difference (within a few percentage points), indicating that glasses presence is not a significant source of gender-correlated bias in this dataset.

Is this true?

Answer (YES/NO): NO